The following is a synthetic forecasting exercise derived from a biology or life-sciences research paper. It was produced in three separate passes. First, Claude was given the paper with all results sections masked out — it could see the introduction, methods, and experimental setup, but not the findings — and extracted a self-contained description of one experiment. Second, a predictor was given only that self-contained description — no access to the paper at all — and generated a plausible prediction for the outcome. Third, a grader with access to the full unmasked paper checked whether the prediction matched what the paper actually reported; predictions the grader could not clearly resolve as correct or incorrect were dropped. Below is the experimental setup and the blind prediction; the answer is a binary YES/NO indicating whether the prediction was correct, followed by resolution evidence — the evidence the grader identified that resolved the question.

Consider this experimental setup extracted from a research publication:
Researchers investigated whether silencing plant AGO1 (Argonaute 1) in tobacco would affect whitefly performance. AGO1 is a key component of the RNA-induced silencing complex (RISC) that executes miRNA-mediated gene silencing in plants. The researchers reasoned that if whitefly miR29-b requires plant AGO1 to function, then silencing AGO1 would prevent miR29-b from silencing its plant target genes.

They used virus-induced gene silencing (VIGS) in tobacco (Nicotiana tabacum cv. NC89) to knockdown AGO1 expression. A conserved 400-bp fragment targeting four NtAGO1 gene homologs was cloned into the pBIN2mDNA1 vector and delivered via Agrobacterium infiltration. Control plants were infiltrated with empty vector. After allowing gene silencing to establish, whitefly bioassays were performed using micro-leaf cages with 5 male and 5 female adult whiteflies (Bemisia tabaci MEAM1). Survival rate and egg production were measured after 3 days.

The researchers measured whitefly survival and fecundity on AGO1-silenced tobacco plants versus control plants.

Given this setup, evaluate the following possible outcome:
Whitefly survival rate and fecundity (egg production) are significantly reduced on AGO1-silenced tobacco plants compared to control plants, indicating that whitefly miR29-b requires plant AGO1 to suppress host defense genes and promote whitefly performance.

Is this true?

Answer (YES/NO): YES